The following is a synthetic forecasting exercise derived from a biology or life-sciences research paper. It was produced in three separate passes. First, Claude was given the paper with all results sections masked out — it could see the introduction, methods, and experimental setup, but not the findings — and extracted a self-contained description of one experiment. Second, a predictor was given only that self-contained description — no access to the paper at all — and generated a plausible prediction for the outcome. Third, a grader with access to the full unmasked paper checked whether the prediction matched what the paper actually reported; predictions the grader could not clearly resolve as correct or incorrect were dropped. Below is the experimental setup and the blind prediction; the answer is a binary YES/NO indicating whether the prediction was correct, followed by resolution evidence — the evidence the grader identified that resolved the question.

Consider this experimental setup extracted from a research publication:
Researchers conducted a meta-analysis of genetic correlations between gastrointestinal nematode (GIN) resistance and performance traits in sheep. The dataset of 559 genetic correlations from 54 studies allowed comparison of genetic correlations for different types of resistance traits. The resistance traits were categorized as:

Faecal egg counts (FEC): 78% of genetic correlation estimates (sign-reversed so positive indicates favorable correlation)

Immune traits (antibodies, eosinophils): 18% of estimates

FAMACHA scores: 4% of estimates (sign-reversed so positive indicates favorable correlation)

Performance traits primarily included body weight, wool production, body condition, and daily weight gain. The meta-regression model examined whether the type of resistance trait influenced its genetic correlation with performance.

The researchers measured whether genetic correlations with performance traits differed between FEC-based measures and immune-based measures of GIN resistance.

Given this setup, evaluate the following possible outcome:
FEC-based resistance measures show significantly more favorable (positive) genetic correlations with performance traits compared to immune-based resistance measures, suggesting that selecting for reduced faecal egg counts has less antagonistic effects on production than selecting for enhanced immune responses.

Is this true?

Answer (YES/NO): YES